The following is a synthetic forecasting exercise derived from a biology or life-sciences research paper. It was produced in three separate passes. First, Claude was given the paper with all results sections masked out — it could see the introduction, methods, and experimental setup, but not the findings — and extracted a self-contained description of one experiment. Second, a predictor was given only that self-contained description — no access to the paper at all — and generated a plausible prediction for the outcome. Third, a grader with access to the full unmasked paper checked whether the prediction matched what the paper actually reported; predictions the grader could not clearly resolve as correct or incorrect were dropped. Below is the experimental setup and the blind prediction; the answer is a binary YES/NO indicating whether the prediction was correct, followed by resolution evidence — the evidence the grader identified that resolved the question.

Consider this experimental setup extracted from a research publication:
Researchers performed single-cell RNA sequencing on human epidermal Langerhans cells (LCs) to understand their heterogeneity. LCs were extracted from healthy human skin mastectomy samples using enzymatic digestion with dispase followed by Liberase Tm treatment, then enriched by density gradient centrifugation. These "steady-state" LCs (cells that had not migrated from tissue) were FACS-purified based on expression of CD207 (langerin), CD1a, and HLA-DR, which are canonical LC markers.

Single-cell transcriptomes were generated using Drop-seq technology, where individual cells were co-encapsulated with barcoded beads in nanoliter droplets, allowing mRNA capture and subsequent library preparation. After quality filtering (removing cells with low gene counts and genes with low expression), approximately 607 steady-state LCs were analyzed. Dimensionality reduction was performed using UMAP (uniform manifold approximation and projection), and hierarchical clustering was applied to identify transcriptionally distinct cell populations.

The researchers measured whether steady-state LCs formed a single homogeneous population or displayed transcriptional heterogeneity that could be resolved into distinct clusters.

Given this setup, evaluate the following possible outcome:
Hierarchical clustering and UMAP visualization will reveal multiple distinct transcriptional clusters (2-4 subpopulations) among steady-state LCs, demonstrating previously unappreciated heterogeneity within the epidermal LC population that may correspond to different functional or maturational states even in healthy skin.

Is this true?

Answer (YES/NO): YES